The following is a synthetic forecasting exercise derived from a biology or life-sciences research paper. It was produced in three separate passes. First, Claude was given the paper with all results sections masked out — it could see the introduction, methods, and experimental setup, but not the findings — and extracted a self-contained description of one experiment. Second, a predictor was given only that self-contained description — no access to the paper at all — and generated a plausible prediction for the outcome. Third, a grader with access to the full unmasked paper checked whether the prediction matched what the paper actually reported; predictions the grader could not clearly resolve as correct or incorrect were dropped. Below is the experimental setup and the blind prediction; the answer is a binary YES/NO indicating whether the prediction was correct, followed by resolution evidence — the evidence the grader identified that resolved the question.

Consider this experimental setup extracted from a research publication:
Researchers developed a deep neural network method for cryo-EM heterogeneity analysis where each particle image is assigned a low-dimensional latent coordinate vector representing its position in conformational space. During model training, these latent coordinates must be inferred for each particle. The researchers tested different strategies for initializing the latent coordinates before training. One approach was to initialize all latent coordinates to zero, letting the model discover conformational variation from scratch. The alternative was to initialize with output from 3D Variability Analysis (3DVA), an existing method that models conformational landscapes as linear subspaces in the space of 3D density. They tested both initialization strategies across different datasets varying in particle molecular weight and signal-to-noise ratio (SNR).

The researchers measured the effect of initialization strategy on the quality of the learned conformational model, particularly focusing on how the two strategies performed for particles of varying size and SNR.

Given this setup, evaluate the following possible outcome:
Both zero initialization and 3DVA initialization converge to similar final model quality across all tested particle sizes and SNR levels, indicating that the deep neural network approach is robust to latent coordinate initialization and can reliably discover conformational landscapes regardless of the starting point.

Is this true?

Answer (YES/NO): NO